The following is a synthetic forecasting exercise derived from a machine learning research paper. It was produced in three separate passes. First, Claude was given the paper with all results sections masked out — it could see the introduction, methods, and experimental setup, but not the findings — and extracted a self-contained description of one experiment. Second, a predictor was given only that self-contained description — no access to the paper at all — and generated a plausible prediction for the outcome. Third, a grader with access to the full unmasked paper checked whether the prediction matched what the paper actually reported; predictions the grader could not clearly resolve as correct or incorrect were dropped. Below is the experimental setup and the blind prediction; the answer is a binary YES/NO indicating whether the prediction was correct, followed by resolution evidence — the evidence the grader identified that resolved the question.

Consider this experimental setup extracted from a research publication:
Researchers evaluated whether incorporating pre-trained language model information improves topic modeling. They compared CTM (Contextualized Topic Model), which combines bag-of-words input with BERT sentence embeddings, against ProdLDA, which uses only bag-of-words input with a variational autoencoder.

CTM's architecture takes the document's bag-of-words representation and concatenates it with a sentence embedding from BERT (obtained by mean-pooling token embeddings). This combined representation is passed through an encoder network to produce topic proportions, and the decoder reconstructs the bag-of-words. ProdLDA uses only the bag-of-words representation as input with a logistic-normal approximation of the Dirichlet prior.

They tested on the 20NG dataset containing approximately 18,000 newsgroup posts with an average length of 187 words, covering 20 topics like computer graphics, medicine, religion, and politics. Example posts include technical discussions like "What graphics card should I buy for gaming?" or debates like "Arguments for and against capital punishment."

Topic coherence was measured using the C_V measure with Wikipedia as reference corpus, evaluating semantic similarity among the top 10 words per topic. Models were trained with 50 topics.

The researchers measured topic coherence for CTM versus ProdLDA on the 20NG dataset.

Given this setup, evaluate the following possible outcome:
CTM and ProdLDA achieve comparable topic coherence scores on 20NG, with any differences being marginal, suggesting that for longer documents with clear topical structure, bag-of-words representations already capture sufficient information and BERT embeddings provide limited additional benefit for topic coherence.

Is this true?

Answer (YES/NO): YES